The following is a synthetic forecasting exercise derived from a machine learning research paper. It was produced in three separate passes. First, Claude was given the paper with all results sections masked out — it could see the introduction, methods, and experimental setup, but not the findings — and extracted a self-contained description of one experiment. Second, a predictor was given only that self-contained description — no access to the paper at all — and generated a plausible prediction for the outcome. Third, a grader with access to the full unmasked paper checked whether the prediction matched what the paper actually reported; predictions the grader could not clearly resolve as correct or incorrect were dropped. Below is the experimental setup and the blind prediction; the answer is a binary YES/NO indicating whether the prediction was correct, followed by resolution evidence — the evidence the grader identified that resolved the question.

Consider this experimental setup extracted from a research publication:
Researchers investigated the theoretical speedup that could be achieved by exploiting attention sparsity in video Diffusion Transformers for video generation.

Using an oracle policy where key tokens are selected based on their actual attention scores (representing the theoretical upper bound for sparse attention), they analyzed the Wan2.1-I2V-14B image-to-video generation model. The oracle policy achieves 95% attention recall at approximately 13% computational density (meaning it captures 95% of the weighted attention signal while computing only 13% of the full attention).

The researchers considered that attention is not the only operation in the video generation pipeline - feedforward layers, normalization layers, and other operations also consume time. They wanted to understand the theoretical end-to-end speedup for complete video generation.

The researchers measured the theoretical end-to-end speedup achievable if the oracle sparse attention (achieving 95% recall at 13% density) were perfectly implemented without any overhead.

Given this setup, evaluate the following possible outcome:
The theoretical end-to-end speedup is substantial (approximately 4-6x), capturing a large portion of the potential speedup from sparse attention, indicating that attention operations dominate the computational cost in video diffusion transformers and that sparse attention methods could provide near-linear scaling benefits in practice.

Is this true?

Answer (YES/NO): NO